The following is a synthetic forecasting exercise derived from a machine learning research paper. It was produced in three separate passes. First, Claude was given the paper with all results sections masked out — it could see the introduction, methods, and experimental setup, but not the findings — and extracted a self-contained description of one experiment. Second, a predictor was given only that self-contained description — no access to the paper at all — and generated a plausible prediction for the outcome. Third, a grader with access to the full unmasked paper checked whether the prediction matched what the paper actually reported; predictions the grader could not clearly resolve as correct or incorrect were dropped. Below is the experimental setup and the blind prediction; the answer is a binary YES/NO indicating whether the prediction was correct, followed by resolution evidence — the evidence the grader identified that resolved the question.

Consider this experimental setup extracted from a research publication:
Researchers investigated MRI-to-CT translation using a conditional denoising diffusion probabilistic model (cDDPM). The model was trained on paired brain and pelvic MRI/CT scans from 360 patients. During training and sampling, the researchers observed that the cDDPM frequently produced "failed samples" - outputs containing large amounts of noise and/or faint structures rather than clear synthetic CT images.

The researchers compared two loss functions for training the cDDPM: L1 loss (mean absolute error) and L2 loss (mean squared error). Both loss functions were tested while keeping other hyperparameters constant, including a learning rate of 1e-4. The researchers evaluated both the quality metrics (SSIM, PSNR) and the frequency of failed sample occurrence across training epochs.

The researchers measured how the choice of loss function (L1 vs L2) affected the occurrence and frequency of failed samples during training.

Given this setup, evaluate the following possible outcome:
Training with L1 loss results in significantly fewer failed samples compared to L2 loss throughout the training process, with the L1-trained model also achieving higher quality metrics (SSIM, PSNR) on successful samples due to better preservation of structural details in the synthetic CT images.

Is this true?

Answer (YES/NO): NO